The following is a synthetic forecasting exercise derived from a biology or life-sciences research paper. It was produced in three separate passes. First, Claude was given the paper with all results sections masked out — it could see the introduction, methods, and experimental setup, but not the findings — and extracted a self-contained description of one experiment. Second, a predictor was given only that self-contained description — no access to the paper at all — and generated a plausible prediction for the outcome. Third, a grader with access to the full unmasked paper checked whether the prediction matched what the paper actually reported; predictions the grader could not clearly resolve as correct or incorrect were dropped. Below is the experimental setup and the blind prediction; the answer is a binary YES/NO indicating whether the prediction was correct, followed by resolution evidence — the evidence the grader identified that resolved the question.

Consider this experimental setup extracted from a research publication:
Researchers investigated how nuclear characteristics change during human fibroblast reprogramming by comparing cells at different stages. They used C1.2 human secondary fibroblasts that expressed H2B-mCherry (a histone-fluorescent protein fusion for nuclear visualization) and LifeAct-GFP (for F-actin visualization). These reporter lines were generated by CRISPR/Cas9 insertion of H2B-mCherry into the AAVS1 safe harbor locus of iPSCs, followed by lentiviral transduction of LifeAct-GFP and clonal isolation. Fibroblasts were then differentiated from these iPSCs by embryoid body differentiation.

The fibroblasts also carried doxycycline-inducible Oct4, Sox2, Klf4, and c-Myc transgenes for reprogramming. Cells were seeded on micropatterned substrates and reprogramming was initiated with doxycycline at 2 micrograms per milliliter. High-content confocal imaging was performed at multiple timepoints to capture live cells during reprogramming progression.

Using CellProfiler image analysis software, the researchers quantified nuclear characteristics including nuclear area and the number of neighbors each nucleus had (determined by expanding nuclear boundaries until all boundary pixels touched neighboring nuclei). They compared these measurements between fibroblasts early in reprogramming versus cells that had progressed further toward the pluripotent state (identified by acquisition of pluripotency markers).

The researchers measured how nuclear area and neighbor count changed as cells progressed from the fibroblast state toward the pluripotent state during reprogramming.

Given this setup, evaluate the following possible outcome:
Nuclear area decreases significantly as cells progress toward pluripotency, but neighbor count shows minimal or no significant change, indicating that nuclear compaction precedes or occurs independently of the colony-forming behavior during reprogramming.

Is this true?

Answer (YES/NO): NO